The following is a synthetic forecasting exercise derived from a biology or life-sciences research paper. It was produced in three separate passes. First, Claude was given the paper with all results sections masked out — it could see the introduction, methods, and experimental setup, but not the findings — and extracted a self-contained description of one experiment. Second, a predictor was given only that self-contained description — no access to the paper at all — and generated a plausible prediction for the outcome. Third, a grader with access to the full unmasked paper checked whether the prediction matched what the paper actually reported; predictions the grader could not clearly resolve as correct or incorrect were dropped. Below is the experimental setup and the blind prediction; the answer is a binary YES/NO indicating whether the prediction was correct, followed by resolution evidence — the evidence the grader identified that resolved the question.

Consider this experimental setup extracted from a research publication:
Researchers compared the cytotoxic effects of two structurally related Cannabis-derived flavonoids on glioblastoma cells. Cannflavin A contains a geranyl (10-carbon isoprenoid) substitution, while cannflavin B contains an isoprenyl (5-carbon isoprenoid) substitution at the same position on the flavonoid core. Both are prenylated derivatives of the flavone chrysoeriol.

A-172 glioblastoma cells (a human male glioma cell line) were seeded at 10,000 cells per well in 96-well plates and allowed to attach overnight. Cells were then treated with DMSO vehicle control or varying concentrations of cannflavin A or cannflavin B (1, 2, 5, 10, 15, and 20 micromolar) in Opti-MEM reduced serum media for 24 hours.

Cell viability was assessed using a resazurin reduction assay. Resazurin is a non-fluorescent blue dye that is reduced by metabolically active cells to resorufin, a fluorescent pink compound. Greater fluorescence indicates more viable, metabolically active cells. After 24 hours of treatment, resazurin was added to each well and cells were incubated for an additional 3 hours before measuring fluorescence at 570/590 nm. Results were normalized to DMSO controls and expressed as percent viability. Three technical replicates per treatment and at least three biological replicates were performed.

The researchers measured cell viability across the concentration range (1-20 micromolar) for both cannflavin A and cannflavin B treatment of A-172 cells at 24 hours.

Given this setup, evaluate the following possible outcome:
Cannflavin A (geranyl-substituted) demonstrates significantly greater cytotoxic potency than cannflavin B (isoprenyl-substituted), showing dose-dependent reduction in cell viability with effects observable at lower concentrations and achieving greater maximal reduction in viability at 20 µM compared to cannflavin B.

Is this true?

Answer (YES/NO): NO